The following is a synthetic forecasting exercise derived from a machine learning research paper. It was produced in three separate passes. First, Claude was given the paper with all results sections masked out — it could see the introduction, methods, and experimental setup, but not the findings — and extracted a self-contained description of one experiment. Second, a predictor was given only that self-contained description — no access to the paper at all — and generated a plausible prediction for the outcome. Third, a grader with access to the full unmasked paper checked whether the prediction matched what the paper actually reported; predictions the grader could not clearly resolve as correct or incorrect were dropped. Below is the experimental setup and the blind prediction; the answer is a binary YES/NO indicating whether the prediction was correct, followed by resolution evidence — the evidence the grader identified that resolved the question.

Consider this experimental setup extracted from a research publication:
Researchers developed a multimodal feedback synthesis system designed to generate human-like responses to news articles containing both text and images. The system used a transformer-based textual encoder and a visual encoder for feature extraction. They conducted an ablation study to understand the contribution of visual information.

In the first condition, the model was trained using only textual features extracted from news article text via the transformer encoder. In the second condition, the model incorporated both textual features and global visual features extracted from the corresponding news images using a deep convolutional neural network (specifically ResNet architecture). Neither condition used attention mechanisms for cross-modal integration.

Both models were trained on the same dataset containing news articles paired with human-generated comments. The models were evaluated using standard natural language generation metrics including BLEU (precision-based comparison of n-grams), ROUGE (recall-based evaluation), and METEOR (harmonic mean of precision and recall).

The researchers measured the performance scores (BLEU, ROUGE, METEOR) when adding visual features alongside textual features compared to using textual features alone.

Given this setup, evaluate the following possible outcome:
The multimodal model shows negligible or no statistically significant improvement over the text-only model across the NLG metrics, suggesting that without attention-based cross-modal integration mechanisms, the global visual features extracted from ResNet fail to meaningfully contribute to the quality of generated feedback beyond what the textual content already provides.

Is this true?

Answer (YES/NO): YES